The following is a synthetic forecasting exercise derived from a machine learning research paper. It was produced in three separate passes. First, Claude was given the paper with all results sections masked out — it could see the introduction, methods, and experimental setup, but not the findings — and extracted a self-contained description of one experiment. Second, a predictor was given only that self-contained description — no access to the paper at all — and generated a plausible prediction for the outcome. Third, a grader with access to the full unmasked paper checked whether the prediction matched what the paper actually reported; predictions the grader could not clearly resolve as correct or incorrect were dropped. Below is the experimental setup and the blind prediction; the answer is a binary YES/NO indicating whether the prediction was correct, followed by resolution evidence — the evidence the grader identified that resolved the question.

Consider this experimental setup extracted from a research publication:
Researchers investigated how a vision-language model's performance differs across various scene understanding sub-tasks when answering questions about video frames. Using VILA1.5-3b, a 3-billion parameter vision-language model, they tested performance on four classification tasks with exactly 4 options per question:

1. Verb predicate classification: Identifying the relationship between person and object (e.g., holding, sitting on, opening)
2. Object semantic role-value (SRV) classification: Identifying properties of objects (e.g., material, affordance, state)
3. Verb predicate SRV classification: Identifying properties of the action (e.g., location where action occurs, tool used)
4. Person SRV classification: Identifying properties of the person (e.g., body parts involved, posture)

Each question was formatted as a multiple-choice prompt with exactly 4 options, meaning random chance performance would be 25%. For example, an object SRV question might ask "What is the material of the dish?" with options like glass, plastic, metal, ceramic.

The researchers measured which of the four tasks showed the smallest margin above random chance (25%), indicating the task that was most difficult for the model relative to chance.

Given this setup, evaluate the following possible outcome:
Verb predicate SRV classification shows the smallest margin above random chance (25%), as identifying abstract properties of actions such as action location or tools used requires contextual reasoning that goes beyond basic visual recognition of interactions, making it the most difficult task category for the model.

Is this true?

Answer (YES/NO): NO